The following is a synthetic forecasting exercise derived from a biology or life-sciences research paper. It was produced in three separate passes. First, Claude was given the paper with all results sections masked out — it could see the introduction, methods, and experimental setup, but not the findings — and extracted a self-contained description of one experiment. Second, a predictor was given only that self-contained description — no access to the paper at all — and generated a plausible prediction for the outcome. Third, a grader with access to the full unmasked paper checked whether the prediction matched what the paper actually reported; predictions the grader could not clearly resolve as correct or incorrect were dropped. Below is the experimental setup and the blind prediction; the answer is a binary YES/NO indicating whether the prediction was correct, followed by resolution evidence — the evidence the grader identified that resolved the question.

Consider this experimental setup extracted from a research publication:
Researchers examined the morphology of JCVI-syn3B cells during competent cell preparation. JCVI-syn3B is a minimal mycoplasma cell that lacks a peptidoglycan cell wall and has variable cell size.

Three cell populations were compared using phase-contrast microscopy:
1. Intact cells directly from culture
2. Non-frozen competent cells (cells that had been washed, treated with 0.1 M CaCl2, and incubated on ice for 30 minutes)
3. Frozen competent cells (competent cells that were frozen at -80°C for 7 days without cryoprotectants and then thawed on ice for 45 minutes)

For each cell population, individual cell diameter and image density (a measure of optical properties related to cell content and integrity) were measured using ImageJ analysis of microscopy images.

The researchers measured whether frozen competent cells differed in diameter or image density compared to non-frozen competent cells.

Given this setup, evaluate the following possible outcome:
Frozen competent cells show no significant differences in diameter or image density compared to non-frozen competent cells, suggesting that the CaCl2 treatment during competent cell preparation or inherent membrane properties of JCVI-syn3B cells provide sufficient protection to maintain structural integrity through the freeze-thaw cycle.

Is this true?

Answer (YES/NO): NO